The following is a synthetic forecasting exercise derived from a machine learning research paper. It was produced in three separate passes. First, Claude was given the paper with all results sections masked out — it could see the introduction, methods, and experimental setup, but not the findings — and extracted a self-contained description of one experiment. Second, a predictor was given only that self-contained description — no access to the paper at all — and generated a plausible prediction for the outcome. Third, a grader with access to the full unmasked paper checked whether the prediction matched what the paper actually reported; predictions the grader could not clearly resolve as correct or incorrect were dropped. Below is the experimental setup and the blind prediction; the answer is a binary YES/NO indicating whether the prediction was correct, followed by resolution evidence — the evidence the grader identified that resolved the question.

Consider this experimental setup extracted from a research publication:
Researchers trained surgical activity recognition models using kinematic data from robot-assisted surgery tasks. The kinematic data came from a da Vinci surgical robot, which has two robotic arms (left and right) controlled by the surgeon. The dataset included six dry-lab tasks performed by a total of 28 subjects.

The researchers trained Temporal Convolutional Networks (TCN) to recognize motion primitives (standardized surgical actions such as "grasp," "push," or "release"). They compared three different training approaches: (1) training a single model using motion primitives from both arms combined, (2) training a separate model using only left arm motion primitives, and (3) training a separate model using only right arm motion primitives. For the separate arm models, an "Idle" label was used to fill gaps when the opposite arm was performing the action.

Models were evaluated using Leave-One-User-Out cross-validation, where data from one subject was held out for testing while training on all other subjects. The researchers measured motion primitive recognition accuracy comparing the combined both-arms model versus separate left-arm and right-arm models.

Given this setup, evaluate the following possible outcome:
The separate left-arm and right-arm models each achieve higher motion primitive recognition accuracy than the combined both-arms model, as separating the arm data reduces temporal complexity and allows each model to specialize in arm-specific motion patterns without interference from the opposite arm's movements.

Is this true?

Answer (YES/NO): YES